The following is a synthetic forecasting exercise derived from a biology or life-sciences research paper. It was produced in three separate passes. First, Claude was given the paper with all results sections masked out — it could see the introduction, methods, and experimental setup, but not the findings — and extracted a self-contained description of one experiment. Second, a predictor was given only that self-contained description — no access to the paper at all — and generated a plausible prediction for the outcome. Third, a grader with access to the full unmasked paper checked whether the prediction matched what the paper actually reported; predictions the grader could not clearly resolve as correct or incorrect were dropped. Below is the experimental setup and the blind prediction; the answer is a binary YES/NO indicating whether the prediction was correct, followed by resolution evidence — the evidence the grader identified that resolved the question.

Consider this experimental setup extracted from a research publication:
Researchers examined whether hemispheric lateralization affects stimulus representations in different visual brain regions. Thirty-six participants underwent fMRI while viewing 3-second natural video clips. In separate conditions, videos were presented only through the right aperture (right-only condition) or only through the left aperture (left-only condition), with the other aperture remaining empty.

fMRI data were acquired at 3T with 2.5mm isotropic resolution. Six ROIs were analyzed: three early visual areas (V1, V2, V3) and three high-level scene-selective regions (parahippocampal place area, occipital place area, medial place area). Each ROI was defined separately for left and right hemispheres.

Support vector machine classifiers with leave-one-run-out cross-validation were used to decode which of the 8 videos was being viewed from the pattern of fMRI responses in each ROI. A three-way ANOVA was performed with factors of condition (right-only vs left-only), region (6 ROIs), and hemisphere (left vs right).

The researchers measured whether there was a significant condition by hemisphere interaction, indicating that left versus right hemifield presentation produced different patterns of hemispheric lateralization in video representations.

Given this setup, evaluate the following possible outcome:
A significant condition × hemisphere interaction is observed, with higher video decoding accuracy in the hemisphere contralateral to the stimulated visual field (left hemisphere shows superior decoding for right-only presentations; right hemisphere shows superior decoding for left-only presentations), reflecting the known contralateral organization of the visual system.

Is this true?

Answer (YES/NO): YES